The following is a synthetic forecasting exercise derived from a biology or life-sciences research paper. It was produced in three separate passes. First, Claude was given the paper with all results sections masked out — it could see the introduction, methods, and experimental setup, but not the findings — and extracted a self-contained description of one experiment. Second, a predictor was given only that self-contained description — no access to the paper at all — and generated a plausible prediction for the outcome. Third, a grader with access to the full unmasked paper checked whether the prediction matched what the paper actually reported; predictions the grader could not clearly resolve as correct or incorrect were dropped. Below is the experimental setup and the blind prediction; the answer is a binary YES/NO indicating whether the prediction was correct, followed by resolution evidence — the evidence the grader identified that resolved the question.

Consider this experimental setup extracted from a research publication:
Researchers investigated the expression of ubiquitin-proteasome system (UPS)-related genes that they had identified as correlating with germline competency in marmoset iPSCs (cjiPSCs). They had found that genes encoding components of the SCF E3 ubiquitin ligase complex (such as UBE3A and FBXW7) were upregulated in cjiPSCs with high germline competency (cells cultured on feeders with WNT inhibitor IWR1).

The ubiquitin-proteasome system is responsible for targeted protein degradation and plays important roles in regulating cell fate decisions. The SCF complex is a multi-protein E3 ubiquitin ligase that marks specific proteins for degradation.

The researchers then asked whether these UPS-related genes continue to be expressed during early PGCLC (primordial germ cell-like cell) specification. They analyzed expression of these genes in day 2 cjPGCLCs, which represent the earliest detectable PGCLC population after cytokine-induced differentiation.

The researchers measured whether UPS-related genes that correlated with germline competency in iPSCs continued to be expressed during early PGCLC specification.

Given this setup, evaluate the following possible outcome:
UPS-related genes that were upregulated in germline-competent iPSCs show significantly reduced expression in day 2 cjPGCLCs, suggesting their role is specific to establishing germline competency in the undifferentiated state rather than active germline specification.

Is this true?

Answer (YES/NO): NO